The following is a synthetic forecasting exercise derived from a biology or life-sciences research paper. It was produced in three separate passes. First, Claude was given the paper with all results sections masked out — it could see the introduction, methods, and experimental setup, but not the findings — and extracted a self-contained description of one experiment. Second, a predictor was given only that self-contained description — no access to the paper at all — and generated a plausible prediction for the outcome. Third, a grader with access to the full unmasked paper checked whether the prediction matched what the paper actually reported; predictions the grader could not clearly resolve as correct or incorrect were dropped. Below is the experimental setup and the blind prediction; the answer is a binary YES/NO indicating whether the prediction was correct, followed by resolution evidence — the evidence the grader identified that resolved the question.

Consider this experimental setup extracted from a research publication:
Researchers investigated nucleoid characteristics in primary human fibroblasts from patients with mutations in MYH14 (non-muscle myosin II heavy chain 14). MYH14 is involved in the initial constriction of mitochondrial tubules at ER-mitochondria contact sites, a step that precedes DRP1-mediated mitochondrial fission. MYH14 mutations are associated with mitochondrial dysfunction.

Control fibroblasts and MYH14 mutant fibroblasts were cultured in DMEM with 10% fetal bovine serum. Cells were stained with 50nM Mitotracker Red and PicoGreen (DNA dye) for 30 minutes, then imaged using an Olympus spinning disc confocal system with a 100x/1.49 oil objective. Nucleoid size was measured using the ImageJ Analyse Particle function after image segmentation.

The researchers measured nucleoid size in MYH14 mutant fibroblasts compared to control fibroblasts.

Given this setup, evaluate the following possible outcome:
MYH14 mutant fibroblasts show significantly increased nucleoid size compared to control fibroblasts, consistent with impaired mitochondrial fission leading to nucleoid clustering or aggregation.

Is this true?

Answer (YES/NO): YES